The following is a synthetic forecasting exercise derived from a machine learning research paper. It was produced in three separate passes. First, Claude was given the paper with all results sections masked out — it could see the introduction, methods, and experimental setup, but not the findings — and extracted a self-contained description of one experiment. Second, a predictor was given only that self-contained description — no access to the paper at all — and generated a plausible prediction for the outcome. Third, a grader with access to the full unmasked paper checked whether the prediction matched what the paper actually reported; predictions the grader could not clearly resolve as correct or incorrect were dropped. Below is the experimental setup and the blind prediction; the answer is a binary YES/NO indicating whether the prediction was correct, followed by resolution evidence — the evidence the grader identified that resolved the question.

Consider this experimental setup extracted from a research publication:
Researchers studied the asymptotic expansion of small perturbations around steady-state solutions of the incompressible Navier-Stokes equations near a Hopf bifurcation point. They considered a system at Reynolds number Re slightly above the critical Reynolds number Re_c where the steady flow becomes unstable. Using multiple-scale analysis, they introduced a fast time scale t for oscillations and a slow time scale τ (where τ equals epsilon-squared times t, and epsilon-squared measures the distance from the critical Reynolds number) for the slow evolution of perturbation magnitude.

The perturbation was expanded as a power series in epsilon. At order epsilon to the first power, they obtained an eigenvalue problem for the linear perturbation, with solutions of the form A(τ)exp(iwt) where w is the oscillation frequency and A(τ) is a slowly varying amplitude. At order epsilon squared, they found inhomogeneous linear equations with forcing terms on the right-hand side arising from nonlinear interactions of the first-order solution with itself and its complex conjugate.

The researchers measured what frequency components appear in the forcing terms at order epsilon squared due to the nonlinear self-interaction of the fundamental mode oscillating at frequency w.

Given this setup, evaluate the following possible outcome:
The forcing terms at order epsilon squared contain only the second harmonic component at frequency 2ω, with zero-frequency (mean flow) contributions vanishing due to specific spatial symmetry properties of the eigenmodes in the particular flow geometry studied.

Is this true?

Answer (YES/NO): NO